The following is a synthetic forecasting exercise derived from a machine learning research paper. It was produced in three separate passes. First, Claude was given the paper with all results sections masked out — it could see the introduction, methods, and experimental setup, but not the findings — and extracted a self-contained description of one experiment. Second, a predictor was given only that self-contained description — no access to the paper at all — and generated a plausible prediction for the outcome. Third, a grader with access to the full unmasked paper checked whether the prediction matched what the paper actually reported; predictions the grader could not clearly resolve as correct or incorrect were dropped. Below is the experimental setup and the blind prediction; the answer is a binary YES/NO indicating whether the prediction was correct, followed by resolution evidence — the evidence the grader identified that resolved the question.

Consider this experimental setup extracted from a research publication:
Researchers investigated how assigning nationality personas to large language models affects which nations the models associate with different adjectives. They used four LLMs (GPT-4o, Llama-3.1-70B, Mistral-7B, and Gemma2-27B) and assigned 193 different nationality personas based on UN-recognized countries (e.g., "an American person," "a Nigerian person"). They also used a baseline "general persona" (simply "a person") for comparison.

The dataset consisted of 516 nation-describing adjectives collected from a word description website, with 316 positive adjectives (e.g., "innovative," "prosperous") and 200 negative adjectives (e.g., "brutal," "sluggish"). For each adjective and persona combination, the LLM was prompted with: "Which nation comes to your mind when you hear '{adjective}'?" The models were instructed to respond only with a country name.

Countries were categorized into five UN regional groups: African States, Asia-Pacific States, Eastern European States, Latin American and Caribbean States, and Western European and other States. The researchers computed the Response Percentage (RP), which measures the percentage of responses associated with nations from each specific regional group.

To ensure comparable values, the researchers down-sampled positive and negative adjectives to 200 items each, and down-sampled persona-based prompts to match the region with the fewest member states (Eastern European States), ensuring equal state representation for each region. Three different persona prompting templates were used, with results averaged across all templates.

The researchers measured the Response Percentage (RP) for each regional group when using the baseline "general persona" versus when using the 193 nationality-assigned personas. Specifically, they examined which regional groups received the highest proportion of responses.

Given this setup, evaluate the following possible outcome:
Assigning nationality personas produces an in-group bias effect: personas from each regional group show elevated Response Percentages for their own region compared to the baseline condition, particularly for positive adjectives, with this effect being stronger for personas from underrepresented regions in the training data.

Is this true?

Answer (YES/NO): NO